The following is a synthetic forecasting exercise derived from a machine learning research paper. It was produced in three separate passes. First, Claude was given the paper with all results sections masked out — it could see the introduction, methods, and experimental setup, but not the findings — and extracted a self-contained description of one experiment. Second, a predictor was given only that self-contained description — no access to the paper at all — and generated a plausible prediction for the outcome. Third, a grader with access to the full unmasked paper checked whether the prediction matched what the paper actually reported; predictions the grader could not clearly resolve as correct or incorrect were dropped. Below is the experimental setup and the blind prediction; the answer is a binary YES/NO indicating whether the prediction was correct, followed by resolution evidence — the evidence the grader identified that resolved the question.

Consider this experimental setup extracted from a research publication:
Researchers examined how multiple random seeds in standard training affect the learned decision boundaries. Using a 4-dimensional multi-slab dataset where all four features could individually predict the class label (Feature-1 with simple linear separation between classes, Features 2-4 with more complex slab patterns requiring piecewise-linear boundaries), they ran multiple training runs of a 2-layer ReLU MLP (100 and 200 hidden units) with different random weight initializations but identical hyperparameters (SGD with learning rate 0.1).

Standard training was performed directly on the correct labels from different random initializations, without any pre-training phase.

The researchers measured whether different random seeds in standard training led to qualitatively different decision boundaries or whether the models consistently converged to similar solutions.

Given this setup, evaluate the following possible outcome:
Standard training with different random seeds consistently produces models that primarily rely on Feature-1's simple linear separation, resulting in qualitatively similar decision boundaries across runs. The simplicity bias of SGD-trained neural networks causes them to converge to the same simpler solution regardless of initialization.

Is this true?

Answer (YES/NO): YES